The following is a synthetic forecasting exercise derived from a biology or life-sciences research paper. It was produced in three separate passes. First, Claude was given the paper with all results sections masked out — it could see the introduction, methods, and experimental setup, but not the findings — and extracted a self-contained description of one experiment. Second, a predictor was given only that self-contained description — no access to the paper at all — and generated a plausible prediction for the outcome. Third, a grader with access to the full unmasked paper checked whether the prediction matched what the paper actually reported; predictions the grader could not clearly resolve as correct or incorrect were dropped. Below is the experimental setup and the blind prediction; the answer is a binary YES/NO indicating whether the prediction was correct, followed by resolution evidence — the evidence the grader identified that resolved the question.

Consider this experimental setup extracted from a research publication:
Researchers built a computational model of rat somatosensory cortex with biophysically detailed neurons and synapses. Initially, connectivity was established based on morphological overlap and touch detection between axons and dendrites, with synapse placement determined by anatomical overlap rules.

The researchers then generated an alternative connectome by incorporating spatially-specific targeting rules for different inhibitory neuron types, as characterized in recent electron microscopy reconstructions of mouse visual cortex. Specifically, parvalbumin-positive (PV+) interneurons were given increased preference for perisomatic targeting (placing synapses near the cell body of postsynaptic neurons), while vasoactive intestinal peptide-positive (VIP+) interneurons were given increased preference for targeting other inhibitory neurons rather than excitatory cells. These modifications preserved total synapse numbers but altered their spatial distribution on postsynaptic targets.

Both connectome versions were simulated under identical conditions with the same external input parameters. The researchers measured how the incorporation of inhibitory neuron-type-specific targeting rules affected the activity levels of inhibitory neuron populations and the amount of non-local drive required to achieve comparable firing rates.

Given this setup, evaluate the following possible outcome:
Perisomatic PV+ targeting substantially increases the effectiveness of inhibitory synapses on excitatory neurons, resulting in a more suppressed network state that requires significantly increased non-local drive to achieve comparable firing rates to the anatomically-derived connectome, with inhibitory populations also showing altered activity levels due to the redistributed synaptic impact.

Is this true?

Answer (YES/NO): NO